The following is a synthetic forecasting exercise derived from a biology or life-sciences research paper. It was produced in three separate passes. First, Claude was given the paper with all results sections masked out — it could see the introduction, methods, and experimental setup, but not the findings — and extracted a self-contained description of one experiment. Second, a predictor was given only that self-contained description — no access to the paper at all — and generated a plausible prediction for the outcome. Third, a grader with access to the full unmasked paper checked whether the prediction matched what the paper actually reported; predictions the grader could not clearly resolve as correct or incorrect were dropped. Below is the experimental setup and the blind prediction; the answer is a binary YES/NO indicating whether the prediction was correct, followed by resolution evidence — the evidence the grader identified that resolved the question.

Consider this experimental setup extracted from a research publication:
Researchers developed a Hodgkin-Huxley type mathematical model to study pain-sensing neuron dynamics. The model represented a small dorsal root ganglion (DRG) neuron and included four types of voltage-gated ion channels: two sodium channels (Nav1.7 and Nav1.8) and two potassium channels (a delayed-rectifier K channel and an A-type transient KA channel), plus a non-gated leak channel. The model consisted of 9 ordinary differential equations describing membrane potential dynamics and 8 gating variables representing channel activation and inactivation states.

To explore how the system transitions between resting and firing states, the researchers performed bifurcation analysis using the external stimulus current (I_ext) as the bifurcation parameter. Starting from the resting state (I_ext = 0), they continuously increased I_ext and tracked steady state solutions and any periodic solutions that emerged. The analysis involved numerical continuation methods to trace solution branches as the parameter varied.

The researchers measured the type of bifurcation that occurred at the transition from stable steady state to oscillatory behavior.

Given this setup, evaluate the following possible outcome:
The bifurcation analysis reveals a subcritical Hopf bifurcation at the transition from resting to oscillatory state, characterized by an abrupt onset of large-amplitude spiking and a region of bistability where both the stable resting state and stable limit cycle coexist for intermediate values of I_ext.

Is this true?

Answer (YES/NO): NO